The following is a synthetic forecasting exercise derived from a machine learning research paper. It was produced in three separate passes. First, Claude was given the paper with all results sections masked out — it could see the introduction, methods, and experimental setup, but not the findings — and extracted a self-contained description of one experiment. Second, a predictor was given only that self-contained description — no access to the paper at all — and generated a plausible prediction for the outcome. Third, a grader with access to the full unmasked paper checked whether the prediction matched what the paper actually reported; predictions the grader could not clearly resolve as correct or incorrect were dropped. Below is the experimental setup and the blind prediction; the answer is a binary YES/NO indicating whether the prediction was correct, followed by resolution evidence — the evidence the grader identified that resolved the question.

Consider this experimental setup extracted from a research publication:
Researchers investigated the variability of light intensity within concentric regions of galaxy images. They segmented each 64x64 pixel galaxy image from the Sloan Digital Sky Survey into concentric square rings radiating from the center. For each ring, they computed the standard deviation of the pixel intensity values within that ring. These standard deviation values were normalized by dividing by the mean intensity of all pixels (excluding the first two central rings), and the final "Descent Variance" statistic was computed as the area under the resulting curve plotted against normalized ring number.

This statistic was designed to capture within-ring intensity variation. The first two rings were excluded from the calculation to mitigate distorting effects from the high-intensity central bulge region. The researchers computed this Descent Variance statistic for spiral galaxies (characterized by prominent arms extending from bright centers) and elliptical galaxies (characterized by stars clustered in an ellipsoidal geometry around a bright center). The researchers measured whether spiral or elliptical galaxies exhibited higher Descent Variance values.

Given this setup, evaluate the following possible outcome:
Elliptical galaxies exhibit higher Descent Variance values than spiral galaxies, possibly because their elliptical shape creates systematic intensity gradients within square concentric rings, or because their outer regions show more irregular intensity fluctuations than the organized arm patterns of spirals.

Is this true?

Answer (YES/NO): NO